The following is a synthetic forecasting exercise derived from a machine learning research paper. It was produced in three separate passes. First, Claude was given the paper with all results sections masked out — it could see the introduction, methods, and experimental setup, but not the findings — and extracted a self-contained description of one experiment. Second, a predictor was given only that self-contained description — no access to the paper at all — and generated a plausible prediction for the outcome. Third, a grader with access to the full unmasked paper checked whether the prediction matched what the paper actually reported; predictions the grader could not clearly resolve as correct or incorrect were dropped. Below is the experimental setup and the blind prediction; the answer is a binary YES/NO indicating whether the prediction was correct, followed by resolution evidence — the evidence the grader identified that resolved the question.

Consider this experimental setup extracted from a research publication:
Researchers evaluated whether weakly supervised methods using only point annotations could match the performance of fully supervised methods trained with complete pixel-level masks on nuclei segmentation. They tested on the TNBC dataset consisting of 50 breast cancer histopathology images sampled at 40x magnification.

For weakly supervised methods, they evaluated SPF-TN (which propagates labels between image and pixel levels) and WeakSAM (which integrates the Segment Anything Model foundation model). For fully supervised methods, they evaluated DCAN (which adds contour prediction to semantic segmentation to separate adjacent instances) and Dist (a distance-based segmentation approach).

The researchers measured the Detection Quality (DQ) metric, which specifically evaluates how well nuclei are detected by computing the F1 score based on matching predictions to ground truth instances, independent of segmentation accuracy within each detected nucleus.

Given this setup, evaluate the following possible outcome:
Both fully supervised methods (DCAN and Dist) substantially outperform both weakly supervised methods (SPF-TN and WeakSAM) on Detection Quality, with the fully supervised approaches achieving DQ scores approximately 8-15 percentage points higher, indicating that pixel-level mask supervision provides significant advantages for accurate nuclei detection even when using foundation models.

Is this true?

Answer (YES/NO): NO